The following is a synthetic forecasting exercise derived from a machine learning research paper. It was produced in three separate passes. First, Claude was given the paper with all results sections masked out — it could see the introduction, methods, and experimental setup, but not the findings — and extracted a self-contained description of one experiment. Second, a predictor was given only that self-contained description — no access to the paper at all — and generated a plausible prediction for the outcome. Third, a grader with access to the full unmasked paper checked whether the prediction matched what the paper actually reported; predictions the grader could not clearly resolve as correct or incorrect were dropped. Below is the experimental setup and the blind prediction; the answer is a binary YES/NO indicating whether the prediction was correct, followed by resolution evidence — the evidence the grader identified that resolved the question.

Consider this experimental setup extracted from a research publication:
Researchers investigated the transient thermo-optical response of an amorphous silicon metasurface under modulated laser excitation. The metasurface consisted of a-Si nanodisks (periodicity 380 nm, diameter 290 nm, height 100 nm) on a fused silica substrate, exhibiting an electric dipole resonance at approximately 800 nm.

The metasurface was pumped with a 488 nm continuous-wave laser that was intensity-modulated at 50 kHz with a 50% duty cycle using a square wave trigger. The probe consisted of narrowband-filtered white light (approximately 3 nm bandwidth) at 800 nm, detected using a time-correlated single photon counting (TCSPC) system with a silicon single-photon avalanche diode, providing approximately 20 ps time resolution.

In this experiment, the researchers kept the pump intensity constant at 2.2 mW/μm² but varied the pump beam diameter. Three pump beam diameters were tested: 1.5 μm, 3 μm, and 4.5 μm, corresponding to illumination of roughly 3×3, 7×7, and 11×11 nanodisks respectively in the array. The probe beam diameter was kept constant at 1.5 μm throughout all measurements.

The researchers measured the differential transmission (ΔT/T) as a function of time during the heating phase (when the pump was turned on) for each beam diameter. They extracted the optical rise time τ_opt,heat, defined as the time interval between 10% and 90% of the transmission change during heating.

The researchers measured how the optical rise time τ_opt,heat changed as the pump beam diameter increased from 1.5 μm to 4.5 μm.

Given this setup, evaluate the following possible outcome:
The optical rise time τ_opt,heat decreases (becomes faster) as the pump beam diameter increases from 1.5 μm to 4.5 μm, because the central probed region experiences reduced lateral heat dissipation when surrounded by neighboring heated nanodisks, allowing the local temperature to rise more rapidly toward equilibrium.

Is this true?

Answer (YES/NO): NO